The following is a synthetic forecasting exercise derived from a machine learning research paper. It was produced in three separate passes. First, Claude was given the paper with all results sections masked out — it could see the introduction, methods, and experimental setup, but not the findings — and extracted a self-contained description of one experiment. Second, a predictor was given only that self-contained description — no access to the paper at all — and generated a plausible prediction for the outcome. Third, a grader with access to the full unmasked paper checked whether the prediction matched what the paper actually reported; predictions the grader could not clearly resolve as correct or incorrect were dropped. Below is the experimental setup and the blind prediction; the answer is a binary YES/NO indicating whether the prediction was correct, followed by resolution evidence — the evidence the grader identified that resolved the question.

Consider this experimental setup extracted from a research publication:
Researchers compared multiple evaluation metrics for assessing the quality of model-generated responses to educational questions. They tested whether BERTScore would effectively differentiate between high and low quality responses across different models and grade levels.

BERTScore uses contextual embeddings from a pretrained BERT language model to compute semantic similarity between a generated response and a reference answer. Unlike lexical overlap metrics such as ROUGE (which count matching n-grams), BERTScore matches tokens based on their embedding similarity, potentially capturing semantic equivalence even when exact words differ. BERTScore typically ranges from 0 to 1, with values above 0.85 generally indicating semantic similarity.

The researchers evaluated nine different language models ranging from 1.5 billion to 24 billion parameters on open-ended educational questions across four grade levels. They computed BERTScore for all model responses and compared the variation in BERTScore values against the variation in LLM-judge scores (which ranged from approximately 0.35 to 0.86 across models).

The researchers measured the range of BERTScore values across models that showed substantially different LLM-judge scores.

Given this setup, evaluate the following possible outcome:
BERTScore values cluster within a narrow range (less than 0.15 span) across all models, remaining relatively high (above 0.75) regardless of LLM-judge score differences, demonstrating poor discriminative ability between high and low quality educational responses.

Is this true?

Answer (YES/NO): YES